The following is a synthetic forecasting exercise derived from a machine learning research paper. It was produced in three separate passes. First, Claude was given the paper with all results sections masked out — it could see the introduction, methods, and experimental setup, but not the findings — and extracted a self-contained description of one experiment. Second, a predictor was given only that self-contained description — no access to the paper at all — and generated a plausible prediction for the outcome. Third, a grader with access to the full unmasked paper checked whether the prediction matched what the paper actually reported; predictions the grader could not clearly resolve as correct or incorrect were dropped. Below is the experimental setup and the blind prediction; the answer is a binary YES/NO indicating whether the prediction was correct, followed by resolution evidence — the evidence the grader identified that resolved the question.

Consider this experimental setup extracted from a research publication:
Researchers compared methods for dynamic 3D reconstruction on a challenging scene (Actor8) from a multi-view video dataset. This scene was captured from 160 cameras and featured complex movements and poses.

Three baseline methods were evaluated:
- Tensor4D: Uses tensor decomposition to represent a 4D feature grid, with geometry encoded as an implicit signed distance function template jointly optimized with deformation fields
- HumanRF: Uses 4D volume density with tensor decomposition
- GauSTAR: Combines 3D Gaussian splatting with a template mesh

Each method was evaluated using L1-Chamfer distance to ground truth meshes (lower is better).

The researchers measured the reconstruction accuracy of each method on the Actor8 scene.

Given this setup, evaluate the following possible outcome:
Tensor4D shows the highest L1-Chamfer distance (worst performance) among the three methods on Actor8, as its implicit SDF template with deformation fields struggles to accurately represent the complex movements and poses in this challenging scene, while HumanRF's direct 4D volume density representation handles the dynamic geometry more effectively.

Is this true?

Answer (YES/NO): YES